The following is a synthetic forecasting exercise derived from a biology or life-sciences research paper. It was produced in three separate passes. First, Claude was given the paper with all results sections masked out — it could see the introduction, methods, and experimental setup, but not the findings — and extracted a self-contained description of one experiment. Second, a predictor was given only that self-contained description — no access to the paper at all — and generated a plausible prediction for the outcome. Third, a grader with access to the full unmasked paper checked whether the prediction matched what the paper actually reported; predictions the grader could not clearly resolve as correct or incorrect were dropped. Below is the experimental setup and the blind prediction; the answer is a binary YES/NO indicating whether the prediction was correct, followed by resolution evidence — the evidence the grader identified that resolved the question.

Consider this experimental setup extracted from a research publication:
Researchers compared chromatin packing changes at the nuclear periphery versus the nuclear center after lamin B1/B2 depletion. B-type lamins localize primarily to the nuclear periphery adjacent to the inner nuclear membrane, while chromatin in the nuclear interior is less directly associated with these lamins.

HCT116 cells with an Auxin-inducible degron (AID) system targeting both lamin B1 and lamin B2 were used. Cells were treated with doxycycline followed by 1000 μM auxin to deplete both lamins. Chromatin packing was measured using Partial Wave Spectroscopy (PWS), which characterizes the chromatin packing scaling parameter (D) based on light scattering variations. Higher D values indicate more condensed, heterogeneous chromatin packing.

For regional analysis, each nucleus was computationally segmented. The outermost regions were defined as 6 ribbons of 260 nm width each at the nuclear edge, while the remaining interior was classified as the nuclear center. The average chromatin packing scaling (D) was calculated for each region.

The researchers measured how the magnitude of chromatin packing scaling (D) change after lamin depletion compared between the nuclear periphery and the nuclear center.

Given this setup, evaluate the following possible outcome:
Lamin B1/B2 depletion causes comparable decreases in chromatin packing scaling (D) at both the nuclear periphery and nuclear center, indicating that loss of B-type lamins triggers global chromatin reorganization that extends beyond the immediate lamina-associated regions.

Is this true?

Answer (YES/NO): NO